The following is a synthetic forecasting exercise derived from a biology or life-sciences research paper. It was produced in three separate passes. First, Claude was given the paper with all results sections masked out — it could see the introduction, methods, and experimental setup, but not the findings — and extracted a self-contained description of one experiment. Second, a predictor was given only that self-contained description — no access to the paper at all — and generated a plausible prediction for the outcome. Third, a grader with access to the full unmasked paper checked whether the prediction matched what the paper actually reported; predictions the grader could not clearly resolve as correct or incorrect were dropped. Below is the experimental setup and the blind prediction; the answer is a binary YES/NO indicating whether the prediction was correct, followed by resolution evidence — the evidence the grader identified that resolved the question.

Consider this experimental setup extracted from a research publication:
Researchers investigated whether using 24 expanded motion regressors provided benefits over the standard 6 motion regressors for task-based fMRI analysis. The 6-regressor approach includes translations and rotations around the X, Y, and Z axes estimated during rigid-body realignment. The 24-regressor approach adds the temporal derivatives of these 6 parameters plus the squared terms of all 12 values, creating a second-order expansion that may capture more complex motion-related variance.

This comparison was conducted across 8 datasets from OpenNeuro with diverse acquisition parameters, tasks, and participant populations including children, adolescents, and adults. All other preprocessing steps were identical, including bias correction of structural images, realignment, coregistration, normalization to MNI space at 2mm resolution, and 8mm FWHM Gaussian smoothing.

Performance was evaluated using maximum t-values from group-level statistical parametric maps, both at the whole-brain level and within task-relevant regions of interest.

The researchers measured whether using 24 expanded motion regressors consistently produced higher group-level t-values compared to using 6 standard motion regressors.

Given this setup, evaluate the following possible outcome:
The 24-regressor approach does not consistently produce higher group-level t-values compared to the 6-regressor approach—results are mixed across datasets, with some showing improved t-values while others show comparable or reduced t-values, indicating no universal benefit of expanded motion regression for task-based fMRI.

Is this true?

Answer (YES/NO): YES